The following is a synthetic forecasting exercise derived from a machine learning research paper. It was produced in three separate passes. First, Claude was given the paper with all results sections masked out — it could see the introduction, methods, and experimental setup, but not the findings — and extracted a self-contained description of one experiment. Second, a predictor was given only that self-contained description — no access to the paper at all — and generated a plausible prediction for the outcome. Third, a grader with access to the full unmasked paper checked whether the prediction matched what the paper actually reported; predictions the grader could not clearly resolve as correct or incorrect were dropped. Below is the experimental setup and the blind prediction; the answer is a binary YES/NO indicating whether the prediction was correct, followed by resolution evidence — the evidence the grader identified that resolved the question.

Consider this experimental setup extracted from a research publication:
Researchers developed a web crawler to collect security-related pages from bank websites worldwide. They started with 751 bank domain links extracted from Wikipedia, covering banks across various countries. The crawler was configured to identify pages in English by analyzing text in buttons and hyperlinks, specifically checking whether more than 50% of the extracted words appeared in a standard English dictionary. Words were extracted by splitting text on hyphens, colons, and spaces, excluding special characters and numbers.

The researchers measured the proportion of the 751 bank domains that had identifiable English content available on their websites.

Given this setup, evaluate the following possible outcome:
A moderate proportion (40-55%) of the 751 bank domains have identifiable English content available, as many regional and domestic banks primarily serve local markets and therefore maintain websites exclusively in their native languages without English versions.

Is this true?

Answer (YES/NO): NO